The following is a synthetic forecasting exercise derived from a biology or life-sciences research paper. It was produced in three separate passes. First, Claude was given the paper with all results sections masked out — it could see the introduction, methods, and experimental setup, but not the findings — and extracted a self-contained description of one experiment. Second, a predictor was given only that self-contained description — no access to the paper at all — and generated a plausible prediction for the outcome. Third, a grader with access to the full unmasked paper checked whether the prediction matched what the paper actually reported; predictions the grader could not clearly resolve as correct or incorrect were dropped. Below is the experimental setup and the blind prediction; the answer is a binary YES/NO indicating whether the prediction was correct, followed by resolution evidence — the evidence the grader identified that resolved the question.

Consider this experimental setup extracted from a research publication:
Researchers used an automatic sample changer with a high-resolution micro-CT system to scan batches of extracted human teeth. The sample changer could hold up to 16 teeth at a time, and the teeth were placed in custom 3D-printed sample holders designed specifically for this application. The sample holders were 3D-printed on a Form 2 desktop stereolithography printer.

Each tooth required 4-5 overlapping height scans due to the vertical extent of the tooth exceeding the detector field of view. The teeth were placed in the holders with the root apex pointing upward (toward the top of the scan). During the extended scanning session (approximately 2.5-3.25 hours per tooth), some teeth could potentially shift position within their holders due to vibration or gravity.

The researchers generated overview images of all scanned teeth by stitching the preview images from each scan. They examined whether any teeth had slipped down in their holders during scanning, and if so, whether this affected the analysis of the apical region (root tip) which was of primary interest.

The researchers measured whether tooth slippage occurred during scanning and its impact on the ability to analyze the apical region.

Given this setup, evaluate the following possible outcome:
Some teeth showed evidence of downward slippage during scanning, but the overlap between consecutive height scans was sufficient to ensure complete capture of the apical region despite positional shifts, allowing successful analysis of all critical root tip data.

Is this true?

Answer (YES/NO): NO